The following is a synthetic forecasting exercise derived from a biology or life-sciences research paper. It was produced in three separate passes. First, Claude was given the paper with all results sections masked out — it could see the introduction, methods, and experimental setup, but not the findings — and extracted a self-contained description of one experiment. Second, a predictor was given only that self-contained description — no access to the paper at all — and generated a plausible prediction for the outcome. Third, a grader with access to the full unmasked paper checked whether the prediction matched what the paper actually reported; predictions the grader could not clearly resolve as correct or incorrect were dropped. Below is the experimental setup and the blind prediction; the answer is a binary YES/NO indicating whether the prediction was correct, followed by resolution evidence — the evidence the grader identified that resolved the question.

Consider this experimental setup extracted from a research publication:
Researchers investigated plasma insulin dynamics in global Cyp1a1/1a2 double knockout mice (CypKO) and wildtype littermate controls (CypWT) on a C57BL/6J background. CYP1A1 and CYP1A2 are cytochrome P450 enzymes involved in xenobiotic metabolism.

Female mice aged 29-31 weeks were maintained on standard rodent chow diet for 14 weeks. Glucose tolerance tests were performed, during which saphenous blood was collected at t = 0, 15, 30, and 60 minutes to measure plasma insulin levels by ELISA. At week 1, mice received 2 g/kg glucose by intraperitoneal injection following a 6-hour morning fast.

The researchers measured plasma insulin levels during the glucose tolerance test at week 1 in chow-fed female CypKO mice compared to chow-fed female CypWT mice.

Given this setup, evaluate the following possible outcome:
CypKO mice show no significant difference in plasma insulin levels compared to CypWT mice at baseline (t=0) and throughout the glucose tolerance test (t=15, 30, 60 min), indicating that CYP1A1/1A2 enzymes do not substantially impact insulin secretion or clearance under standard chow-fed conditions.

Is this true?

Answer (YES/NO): NO